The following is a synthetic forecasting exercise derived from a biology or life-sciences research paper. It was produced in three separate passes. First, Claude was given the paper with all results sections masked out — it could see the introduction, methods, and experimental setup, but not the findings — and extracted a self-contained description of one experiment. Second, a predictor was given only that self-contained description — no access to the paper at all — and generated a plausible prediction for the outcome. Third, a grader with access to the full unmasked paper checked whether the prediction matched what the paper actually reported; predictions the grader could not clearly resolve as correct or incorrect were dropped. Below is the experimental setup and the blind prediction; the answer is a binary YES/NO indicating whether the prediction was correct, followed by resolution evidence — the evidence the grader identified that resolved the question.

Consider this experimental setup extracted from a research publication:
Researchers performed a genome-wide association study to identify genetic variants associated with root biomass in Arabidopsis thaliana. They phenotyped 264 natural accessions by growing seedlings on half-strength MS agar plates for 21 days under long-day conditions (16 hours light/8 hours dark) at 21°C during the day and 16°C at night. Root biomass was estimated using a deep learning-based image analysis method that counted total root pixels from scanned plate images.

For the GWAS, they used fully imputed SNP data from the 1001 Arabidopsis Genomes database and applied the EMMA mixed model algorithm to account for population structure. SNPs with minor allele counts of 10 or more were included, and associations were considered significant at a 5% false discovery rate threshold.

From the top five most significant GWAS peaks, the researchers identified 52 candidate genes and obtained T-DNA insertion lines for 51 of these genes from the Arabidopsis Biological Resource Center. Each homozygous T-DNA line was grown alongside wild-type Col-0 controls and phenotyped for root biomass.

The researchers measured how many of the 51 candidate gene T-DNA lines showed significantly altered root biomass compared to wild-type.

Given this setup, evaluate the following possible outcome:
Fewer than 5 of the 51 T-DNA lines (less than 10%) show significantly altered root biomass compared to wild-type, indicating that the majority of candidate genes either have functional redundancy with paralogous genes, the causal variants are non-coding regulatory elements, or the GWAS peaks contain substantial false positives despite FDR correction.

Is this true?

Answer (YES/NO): YES